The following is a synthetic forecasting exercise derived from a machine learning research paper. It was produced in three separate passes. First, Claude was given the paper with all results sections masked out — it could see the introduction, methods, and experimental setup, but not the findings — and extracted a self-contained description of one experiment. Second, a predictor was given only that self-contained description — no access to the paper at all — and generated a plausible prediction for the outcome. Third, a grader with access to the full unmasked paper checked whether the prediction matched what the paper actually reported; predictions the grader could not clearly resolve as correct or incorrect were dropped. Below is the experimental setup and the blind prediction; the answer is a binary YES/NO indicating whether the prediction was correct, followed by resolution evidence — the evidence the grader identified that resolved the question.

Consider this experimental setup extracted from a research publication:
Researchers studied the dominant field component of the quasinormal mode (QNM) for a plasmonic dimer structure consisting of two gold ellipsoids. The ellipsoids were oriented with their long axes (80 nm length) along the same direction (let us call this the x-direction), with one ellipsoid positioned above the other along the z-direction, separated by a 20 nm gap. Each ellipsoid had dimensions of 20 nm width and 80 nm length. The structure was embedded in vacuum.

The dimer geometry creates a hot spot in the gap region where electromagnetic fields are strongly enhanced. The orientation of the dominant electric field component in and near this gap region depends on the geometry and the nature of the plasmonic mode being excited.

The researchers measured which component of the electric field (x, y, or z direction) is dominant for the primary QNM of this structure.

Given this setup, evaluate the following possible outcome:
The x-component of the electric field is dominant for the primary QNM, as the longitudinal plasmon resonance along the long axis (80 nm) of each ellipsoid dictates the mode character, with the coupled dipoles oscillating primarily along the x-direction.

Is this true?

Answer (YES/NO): NO